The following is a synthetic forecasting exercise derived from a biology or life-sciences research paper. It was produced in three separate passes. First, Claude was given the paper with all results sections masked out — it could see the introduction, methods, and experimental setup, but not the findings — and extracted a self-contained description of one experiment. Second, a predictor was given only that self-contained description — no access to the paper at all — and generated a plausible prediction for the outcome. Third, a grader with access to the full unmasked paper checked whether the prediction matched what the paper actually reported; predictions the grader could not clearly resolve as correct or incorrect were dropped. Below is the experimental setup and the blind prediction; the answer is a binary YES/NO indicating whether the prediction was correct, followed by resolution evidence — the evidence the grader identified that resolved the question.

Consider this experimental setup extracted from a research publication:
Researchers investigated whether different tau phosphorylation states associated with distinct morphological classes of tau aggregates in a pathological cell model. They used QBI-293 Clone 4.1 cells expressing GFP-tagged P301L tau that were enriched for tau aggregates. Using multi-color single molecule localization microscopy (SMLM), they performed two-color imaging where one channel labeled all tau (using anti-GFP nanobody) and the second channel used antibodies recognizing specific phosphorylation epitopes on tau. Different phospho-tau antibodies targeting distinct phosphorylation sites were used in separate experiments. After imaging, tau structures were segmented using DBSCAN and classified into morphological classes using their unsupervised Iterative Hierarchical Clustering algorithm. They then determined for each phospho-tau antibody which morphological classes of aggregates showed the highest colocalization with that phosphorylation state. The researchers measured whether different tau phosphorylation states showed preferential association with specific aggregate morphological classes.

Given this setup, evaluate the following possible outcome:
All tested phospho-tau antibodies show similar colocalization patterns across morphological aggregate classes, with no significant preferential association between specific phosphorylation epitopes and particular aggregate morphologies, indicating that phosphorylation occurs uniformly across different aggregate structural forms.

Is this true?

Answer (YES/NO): NO